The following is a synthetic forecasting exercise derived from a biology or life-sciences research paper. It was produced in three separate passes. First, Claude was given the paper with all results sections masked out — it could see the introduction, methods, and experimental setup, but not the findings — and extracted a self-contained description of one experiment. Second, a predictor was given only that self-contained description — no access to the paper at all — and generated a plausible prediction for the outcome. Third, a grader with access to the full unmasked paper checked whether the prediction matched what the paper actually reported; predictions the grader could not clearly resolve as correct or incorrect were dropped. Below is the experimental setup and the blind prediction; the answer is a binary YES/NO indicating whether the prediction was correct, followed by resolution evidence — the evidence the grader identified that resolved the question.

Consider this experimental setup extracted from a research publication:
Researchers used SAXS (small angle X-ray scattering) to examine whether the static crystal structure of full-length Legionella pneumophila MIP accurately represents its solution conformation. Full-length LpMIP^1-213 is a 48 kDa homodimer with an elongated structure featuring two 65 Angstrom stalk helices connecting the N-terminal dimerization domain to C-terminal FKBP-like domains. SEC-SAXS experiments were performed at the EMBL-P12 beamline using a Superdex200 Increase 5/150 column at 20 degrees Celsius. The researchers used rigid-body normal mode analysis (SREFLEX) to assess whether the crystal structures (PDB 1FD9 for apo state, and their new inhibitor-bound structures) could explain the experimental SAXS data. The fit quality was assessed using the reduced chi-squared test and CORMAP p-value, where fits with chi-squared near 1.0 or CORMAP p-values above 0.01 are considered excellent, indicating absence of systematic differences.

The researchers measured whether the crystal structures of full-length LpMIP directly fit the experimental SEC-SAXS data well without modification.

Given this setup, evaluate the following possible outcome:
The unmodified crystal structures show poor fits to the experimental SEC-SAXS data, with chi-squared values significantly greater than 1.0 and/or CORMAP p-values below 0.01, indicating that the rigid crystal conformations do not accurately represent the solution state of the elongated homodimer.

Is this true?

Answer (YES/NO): YES